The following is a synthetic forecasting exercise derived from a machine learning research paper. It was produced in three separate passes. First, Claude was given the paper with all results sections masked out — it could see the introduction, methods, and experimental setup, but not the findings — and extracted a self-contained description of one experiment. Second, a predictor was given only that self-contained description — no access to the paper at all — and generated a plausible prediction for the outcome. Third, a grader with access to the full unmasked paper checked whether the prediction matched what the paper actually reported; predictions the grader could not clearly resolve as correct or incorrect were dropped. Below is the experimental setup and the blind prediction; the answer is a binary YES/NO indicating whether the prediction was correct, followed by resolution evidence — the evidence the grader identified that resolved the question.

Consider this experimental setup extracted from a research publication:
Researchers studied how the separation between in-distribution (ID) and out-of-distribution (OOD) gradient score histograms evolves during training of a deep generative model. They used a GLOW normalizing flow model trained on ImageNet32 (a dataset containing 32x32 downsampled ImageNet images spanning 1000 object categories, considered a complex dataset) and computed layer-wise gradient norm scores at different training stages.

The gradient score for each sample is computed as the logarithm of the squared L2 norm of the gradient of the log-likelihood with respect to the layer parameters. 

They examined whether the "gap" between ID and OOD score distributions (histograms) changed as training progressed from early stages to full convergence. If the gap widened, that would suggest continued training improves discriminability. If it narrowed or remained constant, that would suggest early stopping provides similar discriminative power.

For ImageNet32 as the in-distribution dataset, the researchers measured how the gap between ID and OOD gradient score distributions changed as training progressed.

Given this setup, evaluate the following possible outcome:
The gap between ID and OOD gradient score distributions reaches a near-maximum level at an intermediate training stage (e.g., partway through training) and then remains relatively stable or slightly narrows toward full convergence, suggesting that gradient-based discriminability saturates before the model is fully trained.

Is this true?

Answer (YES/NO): NO